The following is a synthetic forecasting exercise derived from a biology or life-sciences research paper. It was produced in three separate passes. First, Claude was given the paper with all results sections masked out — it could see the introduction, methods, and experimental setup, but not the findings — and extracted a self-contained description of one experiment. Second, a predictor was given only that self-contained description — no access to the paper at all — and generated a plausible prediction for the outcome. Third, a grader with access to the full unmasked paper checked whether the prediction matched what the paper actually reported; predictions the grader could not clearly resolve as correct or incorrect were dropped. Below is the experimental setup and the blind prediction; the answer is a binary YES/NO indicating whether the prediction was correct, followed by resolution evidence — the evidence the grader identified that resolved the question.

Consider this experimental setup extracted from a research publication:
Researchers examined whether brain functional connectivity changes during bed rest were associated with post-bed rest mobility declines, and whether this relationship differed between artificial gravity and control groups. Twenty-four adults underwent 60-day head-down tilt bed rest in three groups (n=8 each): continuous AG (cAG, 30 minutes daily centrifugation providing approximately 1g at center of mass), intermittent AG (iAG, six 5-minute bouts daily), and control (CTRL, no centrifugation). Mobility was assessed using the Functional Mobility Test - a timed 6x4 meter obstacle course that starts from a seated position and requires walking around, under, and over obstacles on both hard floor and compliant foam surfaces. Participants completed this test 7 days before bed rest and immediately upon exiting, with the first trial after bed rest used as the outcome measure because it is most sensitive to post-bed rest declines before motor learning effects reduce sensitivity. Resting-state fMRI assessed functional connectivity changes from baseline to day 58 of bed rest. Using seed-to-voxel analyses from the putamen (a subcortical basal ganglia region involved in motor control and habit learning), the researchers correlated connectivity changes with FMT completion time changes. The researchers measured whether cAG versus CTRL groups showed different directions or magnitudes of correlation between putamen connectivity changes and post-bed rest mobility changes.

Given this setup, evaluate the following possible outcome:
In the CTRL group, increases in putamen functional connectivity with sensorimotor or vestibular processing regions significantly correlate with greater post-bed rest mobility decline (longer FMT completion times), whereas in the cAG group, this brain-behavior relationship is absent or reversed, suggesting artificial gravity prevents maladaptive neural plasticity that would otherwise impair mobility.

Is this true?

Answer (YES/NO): YES